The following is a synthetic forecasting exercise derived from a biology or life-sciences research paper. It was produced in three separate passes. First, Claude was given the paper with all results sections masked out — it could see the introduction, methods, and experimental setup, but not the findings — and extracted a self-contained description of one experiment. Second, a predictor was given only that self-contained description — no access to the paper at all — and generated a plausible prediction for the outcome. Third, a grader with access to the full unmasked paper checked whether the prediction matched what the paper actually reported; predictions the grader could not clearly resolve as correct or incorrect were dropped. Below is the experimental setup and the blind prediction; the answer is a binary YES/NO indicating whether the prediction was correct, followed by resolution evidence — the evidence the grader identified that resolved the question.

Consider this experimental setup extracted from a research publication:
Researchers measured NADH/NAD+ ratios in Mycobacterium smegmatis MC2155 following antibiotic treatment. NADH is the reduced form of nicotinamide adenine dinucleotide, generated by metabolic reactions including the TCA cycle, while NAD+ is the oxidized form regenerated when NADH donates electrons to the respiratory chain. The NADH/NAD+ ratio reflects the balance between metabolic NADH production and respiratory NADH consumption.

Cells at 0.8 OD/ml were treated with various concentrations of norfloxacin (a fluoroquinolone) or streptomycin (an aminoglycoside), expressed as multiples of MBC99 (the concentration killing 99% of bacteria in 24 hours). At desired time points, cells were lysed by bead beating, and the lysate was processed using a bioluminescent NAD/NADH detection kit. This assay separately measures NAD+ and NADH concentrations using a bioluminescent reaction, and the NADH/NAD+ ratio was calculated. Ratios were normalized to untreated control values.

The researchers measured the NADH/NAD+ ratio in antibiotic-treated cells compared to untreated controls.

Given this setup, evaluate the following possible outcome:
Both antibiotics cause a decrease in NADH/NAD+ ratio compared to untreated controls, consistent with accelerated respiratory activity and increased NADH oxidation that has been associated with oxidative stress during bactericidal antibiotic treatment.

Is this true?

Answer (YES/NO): NO